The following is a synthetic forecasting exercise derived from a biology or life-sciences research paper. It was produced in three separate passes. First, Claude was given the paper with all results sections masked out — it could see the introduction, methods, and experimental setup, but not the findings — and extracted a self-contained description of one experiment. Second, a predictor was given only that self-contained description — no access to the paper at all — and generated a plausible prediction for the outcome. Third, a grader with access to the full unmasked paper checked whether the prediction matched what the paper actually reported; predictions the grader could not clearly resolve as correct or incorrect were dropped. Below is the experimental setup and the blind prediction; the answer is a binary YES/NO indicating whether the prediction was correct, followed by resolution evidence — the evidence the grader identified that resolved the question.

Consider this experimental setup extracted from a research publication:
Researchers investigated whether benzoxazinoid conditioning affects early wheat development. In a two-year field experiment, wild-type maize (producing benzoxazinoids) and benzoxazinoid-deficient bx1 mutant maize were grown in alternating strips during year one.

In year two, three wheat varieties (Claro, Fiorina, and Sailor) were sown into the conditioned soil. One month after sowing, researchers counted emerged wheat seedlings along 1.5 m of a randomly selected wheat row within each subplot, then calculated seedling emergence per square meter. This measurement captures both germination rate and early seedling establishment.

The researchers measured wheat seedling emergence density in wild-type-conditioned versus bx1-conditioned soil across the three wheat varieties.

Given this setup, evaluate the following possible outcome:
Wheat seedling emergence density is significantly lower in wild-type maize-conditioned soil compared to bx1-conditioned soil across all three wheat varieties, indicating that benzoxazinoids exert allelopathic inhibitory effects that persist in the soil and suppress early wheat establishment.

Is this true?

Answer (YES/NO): NO